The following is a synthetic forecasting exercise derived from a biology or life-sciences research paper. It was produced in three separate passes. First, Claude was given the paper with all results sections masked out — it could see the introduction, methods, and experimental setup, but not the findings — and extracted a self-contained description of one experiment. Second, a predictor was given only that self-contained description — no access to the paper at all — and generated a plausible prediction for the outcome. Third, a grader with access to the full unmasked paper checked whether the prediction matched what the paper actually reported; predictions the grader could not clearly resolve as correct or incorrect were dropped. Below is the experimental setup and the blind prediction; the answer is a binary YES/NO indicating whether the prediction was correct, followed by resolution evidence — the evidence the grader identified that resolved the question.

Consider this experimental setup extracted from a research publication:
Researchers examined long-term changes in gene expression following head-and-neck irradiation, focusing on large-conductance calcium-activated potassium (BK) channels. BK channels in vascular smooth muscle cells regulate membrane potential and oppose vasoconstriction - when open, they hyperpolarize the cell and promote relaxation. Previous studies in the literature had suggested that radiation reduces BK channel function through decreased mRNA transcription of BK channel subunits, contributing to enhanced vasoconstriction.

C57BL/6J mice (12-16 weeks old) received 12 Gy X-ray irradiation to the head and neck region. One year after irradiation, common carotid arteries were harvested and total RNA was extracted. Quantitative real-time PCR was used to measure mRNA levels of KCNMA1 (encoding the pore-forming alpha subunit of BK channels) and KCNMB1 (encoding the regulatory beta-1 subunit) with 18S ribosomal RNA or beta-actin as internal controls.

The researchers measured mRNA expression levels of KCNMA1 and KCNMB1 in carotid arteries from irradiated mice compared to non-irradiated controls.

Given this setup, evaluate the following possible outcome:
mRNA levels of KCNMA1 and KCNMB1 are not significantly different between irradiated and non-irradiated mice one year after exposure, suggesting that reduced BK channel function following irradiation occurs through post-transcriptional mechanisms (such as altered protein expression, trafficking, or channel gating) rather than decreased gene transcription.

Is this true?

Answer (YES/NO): NO